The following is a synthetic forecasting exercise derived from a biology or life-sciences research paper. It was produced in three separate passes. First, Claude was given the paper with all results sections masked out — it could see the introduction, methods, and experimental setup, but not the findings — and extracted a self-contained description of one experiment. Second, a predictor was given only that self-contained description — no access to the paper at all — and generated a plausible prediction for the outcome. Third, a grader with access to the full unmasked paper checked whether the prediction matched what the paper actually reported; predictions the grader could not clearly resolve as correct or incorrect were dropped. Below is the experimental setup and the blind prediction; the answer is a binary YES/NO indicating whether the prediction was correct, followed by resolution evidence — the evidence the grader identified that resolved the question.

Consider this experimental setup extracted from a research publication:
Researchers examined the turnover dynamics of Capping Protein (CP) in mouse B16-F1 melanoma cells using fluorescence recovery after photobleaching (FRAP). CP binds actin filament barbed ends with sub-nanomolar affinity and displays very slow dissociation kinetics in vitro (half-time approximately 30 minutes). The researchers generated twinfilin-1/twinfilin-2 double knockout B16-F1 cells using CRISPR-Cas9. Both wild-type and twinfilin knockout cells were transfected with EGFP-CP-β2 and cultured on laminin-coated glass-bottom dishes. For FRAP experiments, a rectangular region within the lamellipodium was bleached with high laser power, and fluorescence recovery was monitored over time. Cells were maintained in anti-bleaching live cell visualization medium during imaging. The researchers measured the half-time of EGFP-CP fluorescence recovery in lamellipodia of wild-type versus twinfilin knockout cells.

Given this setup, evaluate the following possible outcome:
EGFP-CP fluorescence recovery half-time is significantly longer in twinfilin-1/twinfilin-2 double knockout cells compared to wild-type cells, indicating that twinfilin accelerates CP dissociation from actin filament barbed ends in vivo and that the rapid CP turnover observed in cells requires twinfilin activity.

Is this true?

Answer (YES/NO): YES